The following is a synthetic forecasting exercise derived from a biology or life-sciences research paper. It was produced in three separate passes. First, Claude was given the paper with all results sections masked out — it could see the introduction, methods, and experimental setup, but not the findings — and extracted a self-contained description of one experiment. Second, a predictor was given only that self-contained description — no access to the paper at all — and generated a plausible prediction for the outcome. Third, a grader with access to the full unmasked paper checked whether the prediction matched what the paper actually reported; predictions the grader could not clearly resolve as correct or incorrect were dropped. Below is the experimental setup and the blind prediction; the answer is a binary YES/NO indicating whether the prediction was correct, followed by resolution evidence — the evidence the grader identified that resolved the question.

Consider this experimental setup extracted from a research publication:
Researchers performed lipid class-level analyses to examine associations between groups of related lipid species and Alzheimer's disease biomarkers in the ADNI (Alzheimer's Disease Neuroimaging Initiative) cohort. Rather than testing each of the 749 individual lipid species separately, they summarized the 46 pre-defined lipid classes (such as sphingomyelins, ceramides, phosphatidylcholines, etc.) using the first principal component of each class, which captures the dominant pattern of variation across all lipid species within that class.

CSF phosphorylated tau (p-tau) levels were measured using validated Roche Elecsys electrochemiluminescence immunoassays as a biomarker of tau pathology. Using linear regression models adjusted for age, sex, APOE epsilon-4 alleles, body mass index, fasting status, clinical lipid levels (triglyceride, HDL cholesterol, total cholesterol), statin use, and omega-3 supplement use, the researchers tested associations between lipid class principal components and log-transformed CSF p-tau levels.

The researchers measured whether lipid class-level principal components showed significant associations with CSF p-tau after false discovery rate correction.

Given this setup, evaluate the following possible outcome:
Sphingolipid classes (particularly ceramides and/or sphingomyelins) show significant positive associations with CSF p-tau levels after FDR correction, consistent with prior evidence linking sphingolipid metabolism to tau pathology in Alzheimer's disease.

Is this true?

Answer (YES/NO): NO